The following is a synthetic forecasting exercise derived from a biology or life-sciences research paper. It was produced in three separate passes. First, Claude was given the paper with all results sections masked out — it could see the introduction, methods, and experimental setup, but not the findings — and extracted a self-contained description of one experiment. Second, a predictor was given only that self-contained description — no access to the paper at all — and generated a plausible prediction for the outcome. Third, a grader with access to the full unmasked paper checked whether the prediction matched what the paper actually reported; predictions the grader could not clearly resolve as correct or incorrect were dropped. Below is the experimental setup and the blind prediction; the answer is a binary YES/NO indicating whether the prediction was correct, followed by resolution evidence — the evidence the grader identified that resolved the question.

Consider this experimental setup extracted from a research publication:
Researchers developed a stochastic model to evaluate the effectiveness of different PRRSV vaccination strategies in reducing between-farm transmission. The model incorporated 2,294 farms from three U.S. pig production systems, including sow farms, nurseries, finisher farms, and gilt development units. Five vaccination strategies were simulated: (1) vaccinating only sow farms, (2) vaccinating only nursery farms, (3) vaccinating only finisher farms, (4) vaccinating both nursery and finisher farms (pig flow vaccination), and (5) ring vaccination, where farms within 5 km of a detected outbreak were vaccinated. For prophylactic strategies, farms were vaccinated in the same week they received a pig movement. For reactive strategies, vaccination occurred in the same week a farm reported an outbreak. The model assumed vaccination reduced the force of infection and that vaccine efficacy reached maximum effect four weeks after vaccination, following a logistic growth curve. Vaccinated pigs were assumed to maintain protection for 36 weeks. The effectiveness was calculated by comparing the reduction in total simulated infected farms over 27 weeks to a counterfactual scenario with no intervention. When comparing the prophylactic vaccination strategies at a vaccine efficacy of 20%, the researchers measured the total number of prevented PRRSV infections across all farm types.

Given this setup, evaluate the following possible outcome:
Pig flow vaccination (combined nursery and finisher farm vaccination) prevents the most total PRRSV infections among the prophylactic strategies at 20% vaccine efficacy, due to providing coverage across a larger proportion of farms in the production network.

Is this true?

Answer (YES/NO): YES